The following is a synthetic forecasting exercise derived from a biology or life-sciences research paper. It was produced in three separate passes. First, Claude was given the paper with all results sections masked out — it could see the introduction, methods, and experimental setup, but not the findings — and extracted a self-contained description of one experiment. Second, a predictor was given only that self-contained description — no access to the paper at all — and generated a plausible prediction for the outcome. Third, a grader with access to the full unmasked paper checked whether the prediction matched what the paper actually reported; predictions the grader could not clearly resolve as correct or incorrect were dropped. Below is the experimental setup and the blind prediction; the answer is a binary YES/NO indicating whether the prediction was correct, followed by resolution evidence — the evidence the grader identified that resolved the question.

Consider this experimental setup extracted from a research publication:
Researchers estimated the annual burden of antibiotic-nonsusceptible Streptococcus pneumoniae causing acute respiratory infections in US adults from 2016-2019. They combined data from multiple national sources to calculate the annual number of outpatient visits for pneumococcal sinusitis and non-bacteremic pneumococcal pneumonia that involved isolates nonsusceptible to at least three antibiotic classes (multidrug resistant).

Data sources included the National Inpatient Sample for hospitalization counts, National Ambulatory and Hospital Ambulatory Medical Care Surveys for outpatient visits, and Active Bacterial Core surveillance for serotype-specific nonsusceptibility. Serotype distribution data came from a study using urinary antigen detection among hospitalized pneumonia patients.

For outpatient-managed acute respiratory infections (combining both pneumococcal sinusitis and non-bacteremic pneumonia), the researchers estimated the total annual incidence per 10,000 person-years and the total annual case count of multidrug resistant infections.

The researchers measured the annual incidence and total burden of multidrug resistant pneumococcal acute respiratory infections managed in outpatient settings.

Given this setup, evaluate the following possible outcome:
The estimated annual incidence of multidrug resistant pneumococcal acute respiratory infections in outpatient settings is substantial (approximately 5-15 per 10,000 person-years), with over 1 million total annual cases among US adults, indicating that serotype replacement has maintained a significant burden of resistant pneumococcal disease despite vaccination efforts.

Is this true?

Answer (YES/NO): NO